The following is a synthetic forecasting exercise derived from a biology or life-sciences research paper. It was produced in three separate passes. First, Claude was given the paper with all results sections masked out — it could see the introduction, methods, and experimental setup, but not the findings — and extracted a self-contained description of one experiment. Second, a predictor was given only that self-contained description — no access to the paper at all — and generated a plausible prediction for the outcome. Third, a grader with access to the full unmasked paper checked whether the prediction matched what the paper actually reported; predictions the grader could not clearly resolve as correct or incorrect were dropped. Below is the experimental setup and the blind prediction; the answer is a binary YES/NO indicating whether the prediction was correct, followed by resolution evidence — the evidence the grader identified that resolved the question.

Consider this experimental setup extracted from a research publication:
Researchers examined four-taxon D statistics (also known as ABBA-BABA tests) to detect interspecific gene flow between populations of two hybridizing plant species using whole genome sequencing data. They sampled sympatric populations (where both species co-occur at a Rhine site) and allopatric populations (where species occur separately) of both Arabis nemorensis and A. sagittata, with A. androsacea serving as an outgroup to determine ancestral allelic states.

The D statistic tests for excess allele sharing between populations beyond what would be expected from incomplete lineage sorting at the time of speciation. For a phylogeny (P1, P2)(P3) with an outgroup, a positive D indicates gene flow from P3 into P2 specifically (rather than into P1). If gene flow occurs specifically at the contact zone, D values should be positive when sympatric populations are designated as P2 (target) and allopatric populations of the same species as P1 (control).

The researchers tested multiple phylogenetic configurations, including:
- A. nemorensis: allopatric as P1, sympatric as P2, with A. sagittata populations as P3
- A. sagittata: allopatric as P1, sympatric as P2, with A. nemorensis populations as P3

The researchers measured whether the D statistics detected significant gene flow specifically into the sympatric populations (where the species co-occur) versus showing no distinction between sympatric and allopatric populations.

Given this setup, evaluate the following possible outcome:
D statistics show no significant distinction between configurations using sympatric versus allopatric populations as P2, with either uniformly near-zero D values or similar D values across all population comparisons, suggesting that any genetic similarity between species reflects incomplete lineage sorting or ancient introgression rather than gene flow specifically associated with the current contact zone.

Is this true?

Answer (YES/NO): NO